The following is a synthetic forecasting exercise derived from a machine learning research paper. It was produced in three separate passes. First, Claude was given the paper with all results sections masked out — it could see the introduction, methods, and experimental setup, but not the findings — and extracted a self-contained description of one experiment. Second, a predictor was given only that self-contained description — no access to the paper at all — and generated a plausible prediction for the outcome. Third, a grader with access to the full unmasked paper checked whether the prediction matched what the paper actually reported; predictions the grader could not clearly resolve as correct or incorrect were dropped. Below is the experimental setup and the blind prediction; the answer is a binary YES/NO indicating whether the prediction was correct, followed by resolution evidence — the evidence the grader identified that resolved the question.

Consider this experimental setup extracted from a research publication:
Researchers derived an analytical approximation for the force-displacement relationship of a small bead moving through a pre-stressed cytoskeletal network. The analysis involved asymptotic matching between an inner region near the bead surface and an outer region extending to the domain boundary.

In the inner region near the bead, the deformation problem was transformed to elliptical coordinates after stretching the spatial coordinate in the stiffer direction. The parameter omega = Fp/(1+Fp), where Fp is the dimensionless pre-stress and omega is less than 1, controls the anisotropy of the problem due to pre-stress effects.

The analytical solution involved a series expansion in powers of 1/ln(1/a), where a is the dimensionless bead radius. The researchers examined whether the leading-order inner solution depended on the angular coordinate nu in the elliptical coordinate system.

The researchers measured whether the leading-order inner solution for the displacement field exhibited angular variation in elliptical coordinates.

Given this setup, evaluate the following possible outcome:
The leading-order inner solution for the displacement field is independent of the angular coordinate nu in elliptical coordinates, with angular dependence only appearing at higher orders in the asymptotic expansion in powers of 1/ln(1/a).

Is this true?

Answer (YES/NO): NO